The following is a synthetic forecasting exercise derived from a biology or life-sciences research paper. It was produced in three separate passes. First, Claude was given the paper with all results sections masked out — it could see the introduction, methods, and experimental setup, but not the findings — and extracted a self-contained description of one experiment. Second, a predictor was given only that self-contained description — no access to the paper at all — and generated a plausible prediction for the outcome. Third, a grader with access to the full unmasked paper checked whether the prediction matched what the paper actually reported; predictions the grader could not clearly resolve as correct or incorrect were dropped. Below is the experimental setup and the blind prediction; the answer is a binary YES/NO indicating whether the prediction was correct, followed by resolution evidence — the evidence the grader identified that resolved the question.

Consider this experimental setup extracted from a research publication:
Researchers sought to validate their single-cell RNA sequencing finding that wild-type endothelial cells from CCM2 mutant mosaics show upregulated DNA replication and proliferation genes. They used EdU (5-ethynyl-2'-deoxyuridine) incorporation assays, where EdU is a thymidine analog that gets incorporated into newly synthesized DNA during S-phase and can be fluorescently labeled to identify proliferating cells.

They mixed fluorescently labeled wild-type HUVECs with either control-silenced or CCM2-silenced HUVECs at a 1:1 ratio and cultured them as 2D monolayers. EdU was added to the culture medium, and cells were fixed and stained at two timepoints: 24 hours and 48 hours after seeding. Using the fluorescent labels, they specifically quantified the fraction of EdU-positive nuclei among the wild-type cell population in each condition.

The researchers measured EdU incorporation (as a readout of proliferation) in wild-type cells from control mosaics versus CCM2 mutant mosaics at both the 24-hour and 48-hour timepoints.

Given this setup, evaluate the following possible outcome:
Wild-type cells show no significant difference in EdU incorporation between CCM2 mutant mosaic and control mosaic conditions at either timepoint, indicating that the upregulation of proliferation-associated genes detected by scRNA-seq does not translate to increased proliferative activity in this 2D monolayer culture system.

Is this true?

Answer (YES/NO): NO